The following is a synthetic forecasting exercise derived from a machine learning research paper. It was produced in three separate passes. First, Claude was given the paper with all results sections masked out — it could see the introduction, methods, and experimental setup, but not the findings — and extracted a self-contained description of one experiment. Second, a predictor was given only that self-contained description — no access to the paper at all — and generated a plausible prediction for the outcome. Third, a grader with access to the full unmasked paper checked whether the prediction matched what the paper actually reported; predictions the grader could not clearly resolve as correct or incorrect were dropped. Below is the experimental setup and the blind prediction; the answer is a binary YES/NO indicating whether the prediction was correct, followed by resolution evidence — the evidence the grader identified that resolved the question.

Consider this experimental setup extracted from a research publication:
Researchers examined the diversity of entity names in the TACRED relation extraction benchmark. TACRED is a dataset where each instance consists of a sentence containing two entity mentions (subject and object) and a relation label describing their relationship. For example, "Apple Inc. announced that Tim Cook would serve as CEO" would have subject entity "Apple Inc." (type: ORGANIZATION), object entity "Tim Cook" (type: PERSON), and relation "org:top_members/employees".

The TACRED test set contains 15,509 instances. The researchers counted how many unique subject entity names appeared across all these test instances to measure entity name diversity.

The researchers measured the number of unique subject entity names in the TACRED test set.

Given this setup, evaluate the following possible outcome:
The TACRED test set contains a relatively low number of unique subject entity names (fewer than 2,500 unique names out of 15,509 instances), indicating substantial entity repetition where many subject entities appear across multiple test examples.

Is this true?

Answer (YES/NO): YES